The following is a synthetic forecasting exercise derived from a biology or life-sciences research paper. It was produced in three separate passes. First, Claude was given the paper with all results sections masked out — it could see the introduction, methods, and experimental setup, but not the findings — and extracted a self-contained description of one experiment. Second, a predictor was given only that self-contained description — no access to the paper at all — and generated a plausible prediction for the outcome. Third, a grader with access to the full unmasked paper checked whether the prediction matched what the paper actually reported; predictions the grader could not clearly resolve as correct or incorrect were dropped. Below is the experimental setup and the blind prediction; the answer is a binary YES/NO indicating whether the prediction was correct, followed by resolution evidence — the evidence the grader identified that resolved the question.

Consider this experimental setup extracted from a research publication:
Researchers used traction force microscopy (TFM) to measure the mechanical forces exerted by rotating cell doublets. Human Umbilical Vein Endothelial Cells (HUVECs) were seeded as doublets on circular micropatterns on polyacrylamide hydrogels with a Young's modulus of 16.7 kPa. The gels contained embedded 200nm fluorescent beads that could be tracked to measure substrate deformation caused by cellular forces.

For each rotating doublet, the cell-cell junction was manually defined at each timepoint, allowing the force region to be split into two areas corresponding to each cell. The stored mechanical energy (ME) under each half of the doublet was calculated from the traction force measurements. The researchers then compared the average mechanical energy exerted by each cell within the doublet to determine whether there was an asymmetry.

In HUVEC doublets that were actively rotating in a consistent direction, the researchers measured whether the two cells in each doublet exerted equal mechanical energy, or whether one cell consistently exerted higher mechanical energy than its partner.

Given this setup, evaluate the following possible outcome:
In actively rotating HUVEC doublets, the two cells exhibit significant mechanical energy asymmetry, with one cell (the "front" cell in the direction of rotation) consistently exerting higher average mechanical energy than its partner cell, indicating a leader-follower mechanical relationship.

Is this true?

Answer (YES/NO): NO